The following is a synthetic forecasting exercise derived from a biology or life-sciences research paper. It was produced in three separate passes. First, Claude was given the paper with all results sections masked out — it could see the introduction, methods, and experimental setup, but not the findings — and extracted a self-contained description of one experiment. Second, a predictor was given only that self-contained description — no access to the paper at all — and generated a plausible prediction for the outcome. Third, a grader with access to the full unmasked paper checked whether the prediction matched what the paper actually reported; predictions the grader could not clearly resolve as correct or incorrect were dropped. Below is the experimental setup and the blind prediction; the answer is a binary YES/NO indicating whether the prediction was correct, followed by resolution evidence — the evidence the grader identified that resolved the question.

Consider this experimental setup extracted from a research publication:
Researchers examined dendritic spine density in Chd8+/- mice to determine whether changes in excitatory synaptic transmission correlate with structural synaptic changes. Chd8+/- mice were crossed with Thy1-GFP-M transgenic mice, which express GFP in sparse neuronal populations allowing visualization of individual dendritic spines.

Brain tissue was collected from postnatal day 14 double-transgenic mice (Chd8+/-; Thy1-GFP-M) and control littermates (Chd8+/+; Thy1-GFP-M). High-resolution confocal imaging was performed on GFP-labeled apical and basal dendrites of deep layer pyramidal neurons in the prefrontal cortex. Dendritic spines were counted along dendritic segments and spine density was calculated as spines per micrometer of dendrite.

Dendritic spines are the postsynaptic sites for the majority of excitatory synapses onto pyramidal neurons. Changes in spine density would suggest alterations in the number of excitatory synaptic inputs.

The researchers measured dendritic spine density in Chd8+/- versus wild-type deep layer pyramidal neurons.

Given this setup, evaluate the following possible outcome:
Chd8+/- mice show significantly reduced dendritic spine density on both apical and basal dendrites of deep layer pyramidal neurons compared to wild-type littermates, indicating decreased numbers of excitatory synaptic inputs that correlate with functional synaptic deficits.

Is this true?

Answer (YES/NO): NO